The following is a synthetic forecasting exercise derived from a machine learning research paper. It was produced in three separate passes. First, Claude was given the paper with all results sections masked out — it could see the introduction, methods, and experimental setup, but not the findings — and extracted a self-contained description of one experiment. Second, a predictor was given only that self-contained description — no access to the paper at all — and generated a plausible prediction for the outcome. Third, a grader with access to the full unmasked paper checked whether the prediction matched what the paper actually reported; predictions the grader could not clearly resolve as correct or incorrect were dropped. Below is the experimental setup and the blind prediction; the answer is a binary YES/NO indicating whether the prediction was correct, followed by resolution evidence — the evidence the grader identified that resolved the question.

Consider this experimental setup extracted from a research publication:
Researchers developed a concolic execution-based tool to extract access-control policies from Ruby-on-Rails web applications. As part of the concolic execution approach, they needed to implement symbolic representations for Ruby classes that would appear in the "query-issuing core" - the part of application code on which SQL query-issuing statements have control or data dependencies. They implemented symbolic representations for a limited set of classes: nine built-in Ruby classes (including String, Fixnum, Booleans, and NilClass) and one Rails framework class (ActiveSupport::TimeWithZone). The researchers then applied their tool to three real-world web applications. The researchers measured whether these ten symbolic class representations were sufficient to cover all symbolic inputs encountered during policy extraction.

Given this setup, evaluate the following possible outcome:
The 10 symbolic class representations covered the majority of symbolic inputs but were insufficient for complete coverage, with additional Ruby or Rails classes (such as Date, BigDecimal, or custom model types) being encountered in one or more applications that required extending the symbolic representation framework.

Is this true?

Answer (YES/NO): NO